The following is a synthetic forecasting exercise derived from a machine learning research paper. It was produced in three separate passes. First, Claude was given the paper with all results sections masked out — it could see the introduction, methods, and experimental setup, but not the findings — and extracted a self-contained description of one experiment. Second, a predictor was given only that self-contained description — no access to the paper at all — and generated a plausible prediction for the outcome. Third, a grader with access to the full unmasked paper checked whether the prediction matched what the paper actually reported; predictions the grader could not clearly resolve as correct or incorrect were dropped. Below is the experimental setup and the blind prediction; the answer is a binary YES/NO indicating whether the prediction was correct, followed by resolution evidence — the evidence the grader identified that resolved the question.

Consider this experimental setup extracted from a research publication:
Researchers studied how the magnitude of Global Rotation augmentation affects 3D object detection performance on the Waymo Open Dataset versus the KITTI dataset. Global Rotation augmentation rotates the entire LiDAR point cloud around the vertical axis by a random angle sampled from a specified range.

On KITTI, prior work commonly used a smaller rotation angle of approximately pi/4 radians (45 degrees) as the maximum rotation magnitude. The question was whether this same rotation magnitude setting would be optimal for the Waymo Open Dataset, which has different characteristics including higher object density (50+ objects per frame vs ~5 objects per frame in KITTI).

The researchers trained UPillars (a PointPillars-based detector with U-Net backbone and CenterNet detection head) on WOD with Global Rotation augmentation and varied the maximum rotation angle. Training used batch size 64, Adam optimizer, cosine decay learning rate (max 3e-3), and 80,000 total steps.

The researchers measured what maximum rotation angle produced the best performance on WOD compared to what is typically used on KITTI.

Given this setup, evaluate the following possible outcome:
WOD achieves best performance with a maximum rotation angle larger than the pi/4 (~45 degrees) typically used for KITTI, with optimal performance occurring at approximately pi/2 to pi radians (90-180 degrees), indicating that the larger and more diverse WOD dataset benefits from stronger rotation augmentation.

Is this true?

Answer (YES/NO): YES